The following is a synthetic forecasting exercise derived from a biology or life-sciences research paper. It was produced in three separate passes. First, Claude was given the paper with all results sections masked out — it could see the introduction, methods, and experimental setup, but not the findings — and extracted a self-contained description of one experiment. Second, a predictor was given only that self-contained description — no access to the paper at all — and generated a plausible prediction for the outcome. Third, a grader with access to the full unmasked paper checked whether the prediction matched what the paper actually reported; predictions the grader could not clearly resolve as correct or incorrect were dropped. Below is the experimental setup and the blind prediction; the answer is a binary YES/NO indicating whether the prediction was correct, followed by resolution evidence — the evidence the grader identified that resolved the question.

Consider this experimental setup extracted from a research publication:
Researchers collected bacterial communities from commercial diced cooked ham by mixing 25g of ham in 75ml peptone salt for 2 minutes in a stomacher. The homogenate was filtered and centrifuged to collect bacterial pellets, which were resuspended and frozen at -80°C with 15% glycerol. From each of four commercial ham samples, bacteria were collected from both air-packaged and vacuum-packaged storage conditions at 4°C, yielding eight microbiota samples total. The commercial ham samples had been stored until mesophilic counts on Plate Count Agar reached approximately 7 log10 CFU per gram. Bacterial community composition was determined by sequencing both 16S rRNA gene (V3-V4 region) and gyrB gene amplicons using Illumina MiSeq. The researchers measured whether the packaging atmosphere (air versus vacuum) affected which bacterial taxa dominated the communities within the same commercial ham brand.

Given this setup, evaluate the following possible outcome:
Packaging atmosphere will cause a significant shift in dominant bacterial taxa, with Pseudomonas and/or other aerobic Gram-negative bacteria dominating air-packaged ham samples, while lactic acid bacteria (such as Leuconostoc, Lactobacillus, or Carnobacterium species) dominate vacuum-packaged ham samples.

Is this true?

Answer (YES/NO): NO